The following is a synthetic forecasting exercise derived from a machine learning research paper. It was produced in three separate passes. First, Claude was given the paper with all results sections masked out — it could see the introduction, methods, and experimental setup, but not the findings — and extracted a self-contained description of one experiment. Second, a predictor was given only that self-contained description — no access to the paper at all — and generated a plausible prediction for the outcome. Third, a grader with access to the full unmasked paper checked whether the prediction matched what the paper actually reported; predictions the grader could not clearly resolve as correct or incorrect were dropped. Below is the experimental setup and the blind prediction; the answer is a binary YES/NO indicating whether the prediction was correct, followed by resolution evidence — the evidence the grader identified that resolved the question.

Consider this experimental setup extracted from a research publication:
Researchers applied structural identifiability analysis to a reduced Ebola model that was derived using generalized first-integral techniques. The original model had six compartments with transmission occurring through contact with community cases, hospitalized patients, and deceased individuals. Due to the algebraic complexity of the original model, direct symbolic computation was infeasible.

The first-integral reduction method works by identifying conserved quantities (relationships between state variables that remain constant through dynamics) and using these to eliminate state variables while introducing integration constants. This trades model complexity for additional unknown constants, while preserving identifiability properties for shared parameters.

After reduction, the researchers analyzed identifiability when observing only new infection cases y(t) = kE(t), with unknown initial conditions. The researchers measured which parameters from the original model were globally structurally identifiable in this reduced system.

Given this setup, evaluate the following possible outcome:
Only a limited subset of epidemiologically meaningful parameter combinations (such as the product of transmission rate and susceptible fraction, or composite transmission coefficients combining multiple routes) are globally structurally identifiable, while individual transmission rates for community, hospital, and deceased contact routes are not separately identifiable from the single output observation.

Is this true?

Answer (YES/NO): NO